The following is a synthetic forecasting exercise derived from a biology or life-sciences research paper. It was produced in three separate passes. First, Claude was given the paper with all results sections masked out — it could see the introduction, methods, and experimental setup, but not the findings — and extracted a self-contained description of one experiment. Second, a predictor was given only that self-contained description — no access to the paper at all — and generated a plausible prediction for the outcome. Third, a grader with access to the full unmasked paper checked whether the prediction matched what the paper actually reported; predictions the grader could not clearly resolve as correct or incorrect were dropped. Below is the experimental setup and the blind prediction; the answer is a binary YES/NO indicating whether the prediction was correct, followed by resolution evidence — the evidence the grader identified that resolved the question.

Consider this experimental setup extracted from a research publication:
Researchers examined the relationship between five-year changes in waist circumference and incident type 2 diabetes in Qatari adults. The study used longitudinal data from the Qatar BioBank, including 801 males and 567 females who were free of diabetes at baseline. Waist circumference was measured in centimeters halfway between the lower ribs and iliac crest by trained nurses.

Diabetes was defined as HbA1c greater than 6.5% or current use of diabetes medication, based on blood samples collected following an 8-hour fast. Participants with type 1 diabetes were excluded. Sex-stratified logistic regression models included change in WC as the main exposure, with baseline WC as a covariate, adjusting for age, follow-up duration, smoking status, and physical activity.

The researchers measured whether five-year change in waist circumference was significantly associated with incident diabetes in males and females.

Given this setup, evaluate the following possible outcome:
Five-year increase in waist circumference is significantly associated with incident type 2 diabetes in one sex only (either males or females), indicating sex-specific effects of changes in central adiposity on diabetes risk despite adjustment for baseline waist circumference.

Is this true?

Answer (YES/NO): NO